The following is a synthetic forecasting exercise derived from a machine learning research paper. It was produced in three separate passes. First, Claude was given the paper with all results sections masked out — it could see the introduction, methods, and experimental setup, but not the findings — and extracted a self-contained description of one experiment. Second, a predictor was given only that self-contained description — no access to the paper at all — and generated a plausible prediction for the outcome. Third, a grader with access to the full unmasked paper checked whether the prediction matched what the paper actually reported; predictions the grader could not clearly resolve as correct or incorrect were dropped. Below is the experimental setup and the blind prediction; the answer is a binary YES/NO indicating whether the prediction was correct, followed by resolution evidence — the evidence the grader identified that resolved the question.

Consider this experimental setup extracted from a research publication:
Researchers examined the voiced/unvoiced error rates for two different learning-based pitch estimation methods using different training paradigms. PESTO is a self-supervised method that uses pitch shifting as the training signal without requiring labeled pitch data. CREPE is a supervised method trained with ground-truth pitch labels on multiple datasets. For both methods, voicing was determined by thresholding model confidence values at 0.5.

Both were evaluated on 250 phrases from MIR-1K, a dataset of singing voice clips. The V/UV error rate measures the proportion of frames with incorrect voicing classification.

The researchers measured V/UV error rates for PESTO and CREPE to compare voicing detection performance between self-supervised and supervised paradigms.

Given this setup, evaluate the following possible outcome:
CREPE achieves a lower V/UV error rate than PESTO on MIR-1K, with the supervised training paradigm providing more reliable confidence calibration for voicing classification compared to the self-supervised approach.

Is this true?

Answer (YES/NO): NO